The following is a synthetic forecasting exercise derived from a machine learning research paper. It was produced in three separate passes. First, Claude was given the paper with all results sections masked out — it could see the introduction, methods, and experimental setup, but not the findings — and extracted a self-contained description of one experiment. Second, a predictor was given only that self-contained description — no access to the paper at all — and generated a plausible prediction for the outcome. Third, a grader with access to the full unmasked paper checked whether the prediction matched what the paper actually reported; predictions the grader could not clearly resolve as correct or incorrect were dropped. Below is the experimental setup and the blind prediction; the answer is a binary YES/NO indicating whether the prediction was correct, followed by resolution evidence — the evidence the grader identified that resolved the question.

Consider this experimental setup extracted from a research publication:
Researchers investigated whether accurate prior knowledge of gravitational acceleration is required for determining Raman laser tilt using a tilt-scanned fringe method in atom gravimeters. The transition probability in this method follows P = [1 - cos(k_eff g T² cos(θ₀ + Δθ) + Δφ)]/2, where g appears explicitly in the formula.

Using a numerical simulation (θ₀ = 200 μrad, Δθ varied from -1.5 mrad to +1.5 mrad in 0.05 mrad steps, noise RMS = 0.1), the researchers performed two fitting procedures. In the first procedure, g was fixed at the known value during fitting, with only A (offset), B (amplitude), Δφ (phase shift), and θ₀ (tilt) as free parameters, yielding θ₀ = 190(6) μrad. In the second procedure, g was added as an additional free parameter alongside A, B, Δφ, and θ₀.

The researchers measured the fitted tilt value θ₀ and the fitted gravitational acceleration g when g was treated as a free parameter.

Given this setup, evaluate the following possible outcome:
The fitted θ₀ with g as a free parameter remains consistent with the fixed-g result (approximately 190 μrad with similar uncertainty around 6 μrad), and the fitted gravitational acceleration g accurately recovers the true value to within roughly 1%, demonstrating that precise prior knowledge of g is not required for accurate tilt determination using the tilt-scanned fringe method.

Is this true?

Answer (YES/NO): NO